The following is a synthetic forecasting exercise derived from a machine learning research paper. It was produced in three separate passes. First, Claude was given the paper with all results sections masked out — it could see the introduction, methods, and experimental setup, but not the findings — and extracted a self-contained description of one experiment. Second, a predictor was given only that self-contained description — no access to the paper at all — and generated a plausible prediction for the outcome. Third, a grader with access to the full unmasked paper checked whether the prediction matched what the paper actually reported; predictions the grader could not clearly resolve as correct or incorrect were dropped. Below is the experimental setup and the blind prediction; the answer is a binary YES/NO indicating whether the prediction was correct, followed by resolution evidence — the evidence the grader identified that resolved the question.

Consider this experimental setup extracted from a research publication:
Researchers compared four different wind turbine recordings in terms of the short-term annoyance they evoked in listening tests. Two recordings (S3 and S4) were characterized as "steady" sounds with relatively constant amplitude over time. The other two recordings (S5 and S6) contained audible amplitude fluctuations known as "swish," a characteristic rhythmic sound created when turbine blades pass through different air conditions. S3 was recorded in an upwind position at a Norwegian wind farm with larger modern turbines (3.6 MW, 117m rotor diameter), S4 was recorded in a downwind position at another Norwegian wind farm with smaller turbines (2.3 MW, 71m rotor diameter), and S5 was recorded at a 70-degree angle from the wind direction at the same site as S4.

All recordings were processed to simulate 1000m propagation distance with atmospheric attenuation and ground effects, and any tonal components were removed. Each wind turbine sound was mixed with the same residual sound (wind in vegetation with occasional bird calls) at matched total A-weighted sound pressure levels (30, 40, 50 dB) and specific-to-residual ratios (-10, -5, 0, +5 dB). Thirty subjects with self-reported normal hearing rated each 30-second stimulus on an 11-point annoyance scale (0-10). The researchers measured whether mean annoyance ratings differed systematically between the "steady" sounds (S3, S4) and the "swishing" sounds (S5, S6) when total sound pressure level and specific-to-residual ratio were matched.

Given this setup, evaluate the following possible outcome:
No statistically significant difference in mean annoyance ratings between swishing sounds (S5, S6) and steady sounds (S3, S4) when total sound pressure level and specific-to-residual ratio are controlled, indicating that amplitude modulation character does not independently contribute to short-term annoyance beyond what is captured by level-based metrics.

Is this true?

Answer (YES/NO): NO